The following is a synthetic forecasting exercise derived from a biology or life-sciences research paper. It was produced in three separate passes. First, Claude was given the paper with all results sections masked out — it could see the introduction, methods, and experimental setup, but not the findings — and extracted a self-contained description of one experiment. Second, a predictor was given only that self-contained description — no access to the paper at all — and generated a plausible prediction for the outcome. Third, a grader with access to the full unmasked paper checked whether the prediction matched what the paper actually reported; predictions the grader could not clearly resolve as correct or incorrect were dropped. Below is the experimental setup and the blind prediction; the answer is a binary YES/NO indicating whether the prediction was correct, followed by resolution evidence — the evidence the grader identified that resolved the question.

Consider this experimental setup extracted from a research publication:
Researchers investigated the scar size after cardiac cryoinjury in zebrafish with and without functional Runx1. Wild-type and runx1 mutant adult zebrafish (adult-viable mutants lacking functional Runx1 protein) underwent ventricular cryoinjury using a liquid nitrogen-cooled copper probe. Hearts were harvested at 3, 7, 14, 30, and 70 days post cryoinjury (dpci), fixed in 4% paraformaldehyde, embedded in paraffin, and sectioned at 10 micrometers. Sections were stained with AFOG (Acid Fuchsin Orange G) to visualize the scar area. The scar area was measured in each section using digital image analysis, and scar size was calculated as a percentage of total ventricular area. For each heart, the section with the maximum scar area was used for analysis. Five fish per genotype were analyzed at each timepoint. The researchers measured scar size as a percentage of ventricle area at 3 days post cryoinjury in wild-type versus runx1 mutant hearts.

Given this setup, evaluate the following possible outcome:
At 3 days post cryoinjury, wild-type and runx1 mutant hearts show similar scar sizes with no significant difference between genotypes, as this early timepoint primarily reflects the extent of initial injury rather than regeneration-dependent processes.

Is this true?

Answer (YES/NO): NO